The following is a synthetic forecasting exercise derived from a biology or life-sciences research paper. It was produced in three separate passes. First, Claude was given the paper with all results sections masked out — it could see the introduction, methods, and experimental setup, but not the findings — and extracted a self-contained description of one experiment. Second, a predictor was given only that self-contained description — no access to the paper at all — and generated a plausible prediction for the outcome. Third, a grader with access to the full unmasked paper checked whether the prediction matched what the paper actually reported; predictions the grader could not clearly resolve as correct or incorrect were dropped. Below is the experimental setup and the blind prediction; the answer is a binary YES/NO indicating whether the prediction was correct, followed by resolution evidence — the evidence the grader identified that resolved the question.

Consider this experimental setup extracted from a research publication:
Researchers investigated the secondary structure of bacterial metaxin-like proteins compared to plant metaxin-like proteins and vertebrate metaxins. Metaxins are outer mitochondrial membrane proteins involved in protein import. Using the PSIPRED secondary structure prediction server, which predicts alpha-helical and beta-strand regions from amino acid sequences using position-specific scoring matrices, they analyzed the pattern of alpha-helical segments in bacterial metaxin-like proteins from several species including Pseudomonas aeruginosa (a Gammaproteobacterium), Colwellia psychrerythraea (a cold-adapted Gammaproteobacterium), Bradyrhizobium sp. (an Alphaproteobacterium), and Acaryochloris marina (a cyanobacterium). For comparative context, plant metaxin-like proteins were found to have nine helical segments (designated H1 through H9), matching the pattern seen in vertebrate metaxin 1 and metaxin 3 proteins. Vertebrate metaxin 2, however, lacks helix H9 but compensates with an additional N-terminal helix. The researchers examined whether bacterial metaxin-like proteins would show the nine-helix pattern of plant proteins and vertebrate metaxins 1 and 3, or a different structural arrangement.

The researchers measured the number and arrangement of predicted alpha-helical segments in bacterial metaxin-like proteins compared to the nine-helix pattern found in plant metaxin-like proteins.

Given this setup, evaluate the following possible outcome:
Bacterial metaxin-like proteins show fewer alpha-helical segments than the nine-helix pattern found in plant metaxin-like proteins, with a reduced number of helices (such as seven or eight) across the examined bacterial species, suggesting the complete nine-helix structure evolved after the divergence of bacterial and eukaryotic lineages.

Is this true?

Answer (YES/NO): YES